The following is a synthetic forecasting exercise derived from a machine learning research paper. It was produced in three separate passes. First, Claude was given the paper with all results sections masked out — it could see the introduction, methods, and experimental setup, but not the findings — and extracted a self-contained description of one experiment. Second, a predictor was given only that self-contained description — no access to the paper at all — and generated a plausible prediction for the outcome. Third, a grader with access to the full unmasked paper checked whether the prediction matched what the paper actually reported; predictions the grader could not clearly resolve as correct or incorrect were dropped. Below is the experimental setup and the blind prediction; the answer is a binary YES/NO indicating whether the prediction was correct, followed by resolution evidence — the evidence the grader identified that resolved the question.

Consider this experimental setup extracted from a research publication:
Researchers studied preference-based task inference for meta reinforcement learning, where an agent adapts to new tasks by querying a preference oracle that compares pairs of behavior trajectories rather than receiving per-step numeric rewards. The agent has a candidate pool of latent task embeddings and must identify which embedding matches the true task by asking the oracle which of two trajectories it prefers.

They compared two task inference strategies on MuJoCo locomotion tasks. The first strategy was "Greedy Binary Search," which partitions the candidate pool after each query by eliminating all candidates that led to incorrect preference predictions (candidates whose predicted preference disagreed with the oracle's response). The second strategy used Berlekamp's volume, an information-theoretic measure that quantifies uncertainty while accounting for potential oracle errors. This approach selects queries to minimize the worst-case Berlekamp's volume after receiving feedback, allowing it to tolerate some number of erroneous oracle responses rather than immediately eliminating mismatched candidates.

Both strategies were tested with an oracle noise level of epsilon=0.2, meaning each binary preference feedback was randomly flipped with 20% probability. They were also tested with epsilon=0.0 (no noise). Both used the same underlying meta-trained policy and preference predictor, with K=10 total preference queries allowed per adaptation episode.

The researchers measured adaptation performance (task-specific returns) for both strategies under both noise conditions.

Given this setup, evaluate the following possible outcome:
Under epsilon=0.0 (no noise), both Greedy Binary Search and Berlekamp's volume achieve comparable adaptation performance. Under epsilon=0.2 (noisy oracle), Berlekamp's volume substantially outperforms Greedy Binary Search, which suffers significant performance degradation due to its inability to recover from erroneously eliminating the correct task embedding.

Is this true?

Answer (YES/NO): YES